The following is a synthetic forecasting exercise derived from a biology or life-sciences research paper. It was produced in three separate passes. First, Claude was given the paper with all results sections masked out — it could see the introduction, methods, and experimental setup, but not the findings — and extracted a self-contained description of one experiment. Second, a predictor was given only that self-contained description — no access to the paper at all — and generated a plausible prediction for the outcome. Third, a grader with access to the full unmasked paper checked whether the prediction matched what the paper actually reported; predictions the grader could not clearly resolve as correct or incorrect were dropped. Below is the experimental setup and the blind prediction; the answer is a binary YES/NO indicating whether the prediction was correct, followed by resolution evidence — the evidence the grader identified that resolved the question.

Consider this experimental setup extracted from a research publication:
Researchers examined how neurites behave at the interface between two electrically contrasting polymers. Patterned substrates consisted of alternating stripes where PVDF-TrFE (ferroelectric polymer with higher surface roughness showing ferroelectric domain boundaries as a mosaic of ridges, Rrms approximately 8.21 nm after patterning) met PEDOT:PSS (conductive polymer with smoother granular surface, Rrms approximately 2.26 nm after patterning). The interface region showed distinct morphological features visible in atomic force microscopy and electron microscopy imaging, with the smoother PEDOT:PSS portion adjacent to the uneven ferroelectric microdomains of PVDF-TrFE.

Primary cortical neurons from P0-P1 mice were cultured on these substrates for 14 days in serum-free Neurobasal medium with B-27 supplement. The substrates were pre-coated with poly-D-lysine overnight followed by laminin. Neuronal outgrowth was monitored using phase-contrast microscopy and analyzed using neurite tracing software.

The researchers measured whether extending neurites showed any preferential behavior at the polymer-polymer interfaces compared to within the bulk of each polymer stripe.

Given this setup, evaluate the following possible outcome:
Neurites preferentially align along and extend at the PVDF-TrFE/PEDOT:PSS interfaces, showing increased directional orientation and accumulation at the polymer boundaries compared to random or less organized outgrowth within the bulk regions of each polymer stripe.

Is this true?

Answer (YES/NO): NO